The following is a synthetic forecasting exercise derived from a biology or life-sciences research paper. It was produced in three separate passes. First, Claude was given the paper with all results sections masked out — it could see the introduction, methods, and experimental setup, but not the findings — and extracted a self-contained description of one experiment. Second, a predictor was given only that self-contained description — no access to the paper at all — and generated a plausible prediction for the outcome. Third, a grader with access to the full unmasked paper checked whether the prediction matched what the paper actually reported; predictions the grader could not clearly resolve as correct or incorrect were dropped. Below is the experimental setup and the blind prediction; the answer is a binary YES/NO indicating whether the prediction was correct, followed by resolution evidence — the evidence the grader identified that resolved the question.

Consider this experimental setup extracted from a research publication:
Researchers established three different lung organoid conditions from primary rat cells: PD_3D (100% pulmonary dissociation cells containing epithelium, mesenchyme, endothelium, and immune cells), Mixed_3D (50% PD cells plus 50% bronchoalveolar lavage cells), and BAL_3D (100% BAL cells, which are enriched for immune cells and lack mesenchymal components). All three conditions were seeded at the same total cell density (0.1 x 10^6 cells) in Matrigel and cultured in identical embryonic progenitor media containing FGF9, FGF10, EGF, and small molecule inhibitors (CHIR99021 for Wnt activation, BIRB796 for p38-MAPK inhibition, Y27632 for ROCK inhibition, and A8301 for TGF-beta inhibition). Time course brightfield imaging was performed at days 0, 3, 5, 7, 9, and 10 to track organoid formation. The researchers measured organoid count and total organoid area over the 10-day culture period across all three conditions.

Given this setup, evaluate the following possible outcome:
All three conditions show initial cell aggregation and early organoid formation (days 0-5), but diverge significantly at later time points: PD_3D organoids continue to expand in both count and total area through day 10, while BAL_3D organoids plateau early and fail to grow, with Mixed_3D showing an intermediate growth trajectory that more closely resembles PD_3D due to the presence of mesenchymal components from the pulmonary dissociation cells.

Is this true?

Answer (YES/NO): NO